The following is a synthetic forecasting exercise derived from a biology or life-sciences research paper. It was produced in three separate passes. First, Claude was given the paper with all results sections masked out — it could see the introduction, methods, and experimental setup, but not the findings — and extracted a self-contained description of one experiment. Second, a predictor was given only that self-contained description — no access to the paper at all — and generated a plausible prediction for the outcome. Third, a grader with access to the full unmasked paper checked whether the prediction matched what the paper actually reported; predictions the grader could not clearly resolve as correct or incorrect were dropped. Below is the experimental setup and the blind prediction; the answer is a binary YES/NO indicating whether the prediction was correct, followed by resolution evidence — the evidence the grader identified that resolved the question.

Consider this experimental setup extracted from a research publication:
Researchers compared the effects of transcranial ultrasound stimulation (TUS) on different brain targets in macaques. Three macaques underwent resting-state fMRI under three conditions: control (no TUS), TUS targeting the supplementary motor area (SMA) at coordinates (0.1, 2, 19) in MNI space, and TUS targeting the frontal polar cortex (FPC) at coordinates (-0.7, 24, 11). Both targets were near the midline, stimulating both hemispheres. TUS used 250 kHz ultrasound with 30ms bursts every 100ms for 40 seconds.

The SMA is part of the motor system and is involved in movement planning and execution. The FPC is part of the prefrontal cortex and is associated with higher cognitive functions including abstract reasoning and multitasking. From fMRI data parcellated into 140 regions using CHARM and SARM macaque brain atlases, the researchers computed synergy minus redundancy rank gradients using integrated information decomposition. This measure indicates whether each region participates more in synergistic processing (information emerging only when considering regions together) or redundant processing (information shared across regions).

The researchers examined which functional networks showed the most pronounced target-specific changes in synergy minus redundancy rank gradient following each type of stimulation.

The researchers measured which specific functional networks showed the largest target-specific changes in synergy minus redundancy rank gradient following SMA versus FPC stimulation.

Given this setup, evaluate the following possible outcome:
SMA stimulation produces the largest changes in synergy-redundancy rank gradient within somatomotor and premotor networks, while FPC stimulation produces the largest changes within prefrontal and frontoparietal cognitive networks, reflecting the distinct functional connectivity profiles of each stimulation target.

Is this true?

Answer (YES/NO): NO